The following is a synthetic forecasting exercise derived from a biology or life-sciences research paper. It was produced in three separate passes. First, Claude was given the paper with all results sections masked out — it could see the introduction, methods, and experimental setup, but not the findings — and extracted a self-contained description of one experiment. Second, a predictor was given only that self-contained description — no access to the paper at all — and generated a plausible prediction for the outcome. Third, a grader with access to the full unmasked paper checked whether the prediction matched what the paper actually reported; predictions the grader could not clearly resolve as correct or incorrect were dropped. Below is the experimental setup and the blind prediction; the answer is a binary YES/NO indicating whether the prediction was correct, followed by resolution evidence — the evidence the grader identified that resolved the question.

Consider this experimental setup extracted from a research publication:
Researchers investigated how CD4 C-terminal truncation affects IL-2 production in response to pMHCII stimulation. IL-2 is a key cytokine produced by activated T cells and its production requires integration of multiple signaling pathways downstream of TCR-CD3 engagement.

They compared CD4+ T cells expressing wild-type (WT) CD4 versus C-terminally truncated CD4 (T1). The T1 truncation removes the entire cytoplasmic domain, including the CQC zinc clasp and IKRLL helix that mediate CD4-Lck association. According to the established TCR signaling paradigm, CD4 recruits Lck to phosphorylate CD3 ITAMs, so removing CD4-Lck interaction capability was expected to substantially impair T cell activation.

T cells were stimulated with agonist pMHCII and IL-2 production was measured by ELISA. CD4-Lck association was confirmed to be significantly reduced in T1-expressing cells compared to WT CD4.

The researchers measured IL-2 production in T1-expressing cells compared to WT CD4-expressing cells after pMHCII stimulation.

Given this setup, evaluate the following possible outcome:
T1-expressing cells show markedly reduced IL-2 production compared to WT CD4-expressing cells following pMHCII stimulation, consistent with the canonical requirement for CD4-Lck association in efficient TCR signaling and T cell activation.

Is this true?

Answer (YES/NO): NO